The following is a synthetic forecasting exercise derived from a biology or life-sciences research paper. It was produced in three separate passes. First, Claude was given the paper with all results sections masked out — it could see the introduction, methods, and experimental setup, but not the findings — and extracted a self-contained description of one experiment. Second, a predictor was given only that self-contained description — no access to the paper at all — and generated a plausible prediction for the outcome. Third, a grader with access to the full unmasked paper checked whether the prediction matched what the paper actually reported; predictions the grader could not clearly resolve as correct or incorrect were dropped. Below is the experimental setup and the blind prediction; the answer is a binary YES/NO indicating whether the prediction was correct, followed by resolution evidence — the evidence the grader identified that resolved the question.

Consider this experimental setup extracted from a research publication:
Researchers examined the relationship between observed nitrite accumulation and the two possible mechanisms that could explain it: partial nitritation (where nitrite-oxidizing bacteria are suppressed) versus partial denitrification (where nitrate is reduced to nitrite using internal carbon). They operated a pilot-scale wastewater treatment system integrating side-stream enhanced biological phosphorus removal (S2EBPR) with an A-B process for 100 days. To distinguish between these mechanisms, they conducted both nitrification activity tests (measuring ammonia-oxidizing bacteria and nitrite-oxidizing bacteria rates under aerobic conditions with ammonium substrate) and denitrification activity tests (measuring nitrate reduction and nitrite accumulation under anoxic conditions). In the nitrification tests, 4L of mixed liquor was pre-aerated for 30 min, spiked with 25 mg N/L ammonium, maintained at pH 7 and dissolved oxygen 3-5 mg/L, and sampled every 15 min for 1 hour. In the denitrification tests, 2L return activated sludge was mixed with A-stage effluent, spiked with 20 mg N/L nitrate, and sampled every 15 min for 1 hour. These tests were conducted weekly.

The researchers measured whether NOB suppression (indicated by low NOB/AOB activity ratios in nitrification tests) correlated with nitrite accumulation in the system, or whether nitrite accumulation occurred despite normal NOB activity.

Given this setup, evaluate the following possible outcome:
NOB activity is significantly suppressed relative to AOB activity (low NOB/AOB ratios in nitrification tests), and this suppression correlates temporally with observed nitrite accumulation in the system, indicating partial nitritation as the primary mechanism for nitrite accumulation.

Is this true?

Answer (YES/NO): NO